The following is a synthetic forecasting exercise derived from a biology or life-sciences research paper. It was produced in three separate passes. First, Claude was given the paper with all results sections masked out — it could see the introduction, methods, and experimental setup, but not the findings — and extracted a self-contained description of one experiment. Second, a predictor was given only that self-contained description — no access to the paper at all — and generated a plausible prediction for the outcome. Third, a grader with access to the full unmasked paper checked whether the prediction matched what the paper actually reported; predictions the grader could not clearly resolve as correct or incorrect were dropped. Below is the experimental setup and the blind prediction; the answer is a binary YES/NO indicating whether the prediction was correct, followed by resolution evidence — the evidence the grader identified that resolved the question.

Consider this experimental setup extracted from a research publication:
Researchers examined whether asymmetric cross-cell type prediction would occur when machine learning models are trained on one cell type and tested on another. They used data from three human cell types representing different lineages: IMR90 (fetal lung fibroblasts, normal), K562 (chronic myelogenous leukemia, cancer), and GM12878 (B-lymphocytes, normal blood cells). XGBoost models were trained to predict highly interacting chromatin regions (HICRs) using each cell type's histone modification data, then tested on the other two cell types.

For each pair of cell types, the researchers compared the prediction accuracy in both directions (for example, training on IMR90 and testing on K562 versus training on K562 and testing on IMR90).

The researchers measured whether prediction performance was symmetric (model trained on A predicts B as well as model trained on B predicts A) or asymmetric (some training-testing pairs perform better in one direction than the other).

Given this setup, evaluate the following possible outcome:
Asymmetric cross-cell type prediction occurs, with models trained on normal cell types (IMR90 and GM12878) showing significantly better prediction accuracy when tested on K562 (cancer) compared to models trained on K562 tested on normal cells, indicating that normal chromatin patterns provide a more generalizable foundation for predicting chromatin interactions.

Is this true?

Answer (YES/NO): NO